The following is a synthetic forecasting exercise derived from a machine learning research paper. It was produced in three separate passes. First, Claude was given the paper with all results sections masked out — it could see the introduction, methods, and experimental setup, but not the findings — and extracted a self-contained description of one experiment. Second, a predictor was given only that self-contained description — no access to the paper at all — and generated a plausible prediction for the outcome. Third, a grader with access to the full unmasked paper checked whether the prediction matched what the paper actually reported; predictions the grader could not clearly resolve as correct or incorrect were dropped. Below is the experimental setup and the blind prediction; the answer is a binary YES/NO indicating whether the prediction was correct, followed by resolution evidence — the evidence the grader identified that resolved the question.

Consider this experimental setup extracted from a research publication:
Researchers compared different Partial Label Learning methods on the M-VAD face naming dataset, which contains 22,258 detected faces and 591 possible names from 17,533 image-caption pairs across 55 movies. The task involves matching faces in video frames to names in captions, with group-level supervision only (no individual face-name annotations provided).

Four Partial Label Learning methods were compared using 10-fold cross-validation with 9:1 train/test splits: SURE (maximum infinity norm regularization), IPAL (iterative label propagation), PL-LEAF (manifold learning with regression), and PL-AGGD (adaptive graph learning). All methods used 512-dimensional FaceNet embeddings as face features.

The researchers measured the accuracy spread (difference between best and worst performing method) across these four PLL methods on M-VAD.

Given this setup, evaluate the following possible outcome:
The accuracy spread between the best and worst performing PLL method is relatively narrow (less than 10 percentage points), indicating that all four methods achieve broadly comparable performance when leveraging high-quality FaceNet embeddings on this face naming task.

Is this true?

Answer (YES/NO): YES